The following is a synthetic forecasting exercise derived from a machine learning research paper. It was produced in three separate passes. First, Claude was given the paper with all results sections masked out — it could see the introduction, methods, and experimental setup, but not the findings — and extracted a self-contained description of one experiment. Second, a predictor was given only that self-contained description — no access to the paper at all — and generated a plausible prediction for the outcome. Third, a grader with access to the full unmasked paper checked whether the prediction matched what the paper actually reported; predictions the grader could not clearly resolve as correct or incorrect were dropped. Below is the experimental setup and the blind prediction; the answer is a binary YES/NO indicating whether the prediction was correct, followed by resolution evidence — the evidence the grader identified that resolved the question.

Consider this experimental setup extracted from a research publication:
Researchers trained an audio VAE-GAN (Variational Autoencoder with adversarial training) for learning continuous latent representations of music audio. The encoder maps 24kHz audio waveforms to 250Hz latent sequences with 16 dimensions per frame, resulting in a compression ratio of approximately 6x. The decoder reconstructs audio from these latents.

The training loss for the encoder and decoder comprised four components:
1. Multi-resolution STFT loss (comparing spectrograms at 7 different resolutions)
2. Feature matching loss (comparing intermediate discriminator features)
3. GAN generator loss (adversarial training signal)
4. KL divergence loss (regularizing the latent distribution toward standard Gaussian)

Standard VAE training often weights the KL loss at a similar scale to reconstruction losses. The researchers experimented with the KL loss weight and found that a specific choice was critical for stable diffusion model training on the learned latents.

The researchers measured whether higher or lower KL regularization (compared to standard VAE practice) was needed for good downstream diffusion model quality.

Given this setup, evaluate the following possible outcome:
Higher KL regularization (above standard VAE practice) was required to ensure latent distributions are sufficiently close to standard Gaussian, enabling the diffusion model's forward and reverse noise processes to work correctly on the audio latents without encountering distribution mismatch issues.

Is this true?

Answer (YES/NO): NO